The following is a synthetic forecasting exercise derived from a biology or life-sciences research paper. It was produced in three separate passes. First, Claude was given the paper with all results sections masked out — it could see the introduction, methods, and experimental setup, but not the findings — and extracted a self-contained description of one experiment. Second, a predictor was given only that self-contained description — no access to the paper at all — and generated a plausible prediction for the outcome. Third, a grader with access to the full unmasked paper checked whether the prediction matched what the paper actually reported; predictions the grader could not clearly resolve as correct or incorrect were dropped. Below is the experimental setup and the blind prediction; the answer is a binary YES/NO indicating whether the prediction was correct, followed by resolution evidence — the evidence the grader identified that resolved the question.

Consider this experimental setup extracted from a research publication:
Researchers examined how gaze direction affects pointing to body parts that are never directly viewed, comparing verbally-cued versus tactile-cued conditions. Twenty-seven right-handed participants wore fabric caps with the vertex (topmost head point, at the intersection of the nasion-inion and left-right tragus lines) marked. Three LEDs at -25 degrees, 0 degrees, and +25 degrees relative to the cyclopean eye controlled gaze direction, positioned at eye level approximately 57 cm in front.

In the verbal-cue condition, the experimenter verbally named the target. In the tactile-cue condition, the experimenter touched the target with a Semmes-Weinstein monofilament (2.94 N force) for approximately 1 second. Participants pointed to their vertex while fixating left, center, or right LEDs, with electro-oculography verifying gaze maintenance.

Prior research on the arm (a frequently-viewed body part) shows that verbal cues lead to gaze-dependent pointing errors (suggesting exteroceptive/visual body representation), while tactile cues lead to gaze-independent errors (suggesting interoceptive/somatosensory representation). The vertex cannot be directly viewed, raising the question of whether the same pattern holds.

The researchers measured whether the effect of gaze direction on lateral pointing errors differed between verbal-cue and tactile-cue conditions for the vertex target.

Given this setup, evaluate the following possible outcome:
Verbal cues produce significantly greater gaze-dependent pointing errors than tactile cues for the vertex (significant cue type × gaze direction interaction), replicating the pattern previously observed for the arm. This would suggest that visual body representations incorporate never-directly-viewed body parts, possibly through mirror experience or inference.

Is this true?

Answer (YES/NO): NO